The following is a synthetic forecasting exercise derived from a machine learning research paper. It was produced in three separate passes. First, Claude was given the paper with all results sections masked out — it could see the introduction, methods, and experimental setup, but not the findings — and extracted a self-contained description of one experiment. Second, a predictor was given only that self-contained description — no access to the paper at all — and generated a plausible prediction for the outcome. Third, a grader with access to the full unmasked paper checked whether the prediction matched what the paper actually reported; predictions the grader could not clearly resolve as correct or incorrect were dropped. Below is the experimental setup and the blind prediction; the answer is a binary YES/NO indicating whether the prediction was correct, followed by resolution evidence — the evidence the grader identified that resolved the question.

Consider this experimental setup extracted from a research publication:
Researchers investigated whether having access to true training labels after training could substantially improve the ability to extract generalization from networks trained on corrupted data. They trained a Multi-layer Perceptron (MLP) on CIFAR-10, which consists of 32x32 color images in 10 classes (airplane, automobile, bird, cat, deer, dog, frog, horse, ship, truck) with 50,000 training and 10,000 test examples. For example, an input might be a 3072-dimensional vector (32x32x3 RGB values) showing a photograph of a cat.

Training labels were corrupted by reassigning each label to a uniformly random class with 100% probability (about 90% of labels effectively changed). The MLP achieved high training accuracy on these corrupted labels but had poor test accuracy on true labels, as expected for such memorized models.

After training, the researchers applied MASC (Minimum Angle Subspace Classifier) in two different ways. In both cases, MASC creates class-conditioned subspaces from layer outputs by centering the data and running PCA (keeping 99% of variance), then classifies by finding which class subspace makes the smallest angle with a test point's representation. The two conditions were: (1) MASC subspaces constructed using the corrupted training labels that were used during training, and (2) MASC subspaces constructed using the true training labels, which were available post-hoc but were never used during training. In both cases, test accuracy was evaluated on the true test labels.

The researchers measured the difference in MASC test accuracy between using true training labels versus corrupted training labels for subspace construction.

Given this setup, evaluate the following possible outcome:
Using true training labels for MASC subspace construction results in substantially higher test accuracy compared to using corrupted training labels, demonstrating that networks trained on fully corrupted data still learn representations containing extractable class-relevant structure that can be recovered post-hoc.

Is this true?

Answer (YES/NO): YES